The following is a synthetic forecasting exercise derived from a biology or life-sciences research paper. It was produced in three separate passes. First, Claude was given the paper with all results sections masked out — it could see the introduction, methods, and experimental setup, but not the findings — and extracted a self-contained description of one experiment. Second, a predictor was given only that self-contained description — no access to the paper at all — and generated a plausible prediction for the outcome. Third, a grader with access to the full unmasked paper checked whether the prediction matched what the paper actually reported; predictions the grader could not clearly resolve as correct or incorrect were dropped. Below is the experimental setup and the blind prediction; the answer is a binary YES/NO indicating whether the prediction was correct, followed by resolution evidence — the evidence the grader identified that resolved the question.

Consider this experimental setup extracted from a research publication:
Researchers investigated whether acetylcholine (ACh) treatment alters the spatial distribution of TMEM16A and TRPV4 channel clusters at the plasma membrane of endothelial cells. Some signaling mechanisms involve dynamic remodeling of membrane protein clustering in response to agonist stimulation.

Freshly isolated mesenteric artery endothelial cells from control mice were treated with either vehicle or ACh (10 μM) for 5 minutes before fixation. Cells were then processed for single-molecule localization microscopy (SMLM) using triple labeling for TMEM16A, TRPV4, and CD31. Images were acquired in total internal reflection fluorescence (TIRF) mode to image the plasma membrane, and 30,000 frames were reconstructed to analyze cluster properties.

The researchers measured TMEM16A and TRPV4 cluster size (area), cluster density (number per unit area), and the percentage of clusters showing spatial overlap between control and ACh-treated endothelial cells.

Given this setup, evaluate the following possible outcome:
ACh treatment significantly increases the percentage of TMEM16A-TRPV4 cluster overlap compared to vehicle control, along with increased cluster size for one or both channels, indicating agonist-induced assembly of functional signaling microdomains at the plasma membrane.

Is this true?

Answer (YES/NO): NO